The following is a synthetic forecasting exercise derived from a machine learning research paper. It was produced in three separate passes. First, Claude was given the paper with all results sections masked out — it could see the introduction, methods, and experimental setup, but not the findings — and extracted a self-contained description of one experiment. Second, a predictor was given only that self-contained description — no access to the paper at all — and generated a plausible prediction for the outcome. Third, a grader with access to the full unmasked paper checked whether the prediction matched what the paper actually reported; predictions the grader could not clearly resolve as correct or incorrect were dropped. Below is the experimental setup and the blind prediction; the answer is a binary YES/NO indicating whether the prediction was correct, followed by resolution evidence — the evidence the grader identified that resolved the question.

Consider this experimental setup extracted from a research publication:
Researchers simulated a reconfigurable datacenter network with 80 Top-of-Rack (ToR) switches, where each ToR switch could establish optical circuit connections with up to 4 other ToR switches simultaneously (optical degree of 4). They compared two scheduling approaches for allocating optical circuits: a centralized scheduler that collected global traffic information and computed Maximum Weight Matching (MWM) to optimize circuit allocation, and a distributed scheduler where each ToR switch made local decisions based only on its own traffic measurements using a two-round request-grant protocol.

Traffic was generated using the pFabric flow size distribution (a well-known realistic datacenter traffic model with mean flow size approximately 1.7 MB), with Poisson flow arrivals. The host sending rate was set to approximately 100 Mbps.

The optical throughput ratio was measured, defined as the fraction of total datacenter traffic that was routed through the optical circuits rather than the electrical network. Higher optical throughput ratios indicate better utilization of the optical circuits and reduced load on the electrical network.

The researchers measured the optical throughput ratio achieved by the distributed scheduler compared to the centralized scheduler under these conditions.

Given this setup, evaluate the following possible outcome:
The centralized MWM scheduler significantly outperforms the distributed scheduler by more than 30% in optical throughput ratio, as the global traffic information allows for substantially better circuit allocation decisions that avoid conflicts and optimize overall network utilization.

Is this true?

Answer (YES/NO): NO